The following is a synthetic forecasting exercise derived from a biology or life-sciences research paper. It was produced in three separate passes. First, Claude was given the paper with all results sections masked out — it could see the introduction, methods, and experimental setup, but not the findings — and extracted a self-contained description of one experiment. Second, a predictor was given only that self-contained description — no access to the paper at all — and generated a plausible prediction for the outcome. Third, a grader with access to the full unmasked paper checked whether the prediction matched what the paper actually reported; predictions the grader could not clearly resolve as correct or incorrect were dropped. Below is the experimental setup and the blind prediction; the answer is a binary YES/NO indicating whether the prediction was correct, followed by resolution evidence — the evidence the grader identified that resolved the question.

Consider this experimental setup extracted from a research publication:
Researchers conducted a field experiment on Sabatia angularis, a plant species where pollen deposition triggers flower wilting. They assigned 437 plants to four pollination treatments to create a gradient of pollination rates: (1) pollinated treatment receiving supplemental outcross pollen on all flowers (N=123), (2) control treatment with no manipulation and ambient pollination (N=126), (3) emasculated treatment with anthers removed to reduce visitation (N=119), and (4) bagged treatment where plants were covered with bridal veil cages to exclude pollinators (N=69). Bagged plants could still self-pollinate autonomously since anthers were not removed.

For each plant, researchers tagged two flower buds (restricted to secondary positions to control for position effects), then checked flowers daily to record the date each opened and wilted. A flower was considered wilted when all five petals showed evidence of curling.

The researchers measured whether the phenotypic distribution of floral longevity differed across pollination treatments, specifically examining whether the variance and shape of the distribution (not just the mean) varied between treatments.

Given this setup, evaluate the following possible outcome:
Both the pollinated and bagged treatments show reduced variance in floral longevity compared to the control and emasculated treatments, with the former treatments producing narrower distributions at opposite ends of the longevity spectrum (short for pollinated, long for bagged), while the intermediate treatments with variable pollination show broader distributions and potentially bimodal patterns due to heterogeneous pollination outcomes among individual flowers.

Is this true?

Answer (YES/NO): NO